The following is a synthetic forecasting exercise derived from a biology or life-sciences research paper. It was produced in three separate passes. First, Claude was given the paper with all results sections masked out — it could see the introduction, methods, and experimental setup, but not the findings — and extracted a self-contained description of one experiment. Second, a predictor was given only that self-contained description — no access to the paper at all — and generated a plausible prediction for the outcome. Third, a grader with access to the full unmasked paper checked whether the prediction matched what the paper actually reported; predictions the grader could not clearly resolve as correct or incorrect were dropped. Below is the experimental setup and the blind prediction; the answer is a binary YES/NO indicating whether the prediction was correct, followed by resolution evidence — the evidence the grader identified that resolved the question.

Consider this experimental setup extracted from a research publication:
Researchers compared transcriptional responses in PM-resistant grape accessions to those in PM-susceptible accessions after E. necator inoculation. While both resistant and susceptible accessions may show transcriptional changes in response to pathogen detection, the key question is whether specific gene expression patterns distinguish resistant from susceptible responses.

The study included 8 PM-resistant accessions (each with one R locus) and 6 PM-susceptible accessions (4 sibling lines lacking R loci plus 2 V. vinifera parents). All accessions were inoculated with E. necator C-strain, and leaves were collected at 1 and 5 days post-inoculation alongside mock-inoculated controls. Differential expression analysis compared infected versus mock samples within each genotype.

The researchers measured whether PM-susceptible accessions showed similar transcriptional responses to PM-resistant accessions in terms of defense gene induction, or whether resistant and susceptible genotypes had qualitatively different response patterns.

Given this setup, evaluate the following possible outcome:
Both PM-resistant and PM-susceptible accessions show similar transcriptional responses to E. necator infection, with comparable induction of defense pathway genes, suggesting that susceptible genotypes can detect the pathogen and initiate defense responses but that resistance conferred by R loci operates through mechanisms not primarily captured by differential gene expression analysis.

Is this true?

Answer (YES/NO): NO